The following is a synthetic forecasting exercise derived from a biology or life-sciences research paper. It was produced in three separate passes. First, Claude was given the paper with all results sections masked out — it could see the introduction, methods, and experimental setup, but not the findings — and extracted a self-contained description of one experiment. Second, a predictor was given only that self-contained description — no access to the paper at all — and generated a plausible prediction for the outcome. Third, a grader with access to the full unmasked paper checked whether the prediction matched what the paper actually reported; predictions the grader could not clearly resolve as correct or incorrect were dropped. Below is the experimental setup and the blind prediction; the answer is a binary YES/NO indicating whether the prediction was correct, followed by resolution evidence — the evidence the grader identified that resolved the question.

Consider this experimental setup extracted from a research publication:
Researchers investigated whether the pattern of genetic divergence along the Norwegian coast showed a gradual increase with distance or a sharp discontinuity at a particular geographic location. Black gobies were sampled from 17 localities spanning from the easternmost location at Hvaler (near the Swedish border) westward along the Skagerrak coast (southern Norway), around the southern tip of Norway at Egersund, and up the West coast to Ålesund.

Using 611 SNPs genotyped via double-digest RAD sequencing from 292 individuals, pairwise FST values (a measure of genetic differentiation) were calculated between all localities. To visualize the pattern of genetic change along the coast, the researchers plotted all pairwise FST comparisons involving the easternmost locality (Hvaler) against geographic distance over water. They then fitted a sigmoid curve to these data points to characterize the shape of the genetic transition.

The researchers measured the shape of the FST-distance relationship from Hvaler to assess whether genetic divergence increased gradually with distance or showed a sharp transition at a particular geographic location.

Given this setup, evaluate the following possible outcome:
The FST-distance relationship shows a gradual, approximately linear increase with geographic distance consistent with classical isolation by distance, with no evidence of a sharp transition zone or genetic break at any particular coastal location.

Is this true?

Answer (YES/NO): NO